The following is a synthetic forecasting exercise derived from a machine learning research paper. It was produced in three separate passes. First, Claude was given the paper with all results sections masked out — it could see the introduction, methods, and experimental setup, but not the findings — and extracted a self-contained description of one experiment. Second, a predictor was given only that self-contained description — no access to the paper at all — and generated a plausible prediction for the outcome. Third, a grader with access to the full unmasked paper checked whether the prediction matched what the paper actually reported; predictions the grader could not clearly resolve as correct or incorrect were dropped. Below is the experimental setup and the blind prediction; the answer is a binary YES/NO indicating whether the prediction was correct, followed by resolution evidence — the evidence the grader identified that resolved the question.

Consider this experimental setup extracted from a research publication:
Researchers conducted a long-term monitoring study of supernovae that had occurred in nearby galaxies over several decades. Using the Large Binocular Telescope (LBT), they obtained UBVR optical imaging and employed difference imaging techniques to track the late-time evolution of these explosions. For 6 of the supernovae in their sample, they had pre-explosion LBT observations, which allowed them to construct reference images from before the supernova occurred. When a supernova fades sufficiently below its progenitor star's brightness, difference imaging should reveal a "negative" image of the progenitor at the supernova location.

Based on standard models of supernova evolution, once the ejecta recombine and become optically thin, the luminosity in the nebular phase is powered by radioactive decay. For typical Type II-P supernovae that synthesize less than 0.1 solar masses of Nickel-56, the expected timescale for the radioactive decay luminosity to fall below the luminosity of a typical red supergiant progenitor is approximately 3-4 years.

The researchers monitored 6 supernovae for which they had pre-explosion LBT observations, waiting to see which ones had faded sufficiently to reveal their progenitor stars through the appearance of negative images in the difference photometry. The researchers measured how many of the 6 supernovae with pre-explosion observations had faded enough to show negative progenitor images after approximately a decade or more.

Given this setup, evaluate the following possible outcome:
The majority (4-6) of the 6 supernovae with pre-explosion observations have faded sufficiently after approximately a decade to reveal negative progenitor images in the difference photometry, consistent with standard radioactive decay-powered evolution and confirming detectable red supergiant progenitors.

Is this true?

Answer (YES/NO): NO